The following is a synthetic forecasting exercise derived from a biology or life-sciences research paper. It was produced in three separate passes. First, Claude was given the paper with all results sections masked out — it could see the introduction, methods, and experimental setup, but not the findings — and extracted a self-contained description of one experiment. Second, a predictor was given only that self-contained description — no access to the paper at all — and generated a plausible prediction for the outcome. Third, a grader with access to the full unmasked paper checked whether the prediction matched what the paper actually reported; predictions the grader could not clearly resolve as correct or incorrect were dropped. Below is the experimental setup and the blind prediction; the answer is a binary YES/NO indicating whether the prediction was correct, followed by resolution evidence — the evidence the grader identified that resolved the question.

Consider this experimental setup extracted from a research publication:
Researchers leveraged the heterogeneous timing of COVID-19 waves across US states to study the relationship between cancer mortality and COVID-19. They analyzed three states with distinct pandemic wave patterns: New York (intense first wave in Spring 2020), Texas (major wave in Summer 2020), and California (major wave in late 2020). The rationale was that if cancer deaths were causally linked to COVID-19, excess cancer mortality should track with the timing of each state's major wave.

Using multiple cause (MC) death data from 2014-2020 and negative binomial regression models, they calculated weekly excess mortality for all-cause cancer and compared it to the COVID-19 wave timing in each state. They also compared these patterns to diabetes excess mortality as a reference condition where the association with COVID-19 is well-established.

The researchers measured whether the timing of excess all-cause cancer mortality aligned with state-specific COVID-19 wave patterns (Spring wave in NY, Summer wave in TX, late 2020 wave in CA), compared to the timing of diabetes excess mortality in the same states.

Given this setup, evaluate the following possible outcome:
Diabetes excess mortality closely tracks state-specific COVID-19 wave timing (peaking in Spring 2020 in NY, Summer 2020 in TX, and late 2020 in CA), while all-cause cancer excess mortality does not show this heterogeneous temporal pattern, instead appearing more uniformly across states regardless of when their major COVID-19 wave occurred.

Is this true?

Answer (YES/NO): NO